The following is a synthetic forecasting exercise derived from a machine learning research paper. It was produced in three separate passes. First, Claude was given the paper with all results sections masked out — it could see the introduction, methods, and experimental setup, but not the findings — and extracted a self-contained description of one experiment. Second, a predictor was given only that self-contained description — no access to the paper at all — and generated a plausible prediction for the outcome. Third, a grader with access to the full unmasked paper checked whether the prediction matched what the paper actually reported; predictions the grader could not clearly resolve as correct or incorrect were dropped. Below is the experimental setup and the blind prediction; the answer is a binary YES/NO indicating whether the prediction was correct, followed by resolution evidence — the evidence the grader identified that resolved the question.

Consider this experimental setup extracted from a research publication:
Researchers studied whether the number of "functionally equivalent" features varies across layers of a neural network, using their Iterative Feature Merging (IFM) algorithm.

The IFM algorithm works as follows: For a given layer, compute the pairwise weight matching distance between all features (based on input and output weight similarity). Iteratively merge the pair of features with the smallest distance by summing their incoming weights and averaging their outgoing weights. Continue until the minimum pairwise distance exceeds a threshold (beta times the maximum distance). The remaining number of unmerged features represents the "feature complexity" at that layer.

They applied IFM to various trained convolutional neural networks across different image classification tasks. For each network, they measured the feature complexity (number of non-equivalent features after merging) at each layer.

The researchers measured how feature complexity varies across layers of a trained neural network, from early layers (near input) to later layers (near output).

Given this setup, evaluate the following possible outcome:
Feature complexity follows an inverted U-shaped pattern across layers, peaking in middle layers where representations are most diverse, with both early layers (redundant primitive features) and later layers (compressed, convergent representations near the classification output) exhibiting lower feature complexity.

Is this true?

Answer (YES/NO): YES